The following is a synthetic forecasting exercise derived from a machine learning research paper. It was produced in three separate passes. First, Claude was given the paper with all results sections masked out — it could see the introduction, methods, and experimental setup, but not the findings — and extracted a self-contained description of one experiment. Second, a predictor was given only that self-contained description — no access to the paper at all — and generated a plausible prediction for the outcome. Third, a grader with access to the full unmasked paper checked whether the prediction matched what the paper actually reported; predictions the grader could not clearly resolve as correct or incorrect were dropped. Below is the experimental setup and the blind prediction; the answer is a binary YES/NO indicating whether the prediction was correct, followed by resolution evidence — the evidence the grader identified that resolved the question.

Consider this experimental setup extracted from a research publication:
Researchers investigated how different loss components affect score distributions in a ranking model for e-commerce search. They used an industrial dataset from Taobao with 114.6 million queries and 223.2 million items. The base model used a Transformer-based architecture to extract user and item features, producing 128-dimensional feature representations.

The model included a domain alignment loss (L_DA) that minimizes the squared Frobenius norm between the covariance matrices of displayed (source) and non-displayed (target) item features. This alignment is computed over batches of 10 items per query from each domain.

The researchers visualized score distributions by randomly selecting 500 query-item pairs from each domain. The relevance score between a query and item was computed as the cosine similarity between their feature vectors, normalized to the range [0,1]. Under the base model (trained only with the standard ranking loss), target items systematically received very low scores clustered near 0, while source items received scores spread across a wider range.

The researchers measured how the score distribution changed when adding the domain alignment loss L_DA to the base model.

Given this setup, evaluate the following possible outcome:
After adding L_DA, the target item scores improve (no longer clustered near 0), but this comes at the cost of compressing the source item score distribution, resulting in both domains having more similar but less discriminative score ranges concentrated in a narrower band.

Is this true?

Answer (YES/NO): YES